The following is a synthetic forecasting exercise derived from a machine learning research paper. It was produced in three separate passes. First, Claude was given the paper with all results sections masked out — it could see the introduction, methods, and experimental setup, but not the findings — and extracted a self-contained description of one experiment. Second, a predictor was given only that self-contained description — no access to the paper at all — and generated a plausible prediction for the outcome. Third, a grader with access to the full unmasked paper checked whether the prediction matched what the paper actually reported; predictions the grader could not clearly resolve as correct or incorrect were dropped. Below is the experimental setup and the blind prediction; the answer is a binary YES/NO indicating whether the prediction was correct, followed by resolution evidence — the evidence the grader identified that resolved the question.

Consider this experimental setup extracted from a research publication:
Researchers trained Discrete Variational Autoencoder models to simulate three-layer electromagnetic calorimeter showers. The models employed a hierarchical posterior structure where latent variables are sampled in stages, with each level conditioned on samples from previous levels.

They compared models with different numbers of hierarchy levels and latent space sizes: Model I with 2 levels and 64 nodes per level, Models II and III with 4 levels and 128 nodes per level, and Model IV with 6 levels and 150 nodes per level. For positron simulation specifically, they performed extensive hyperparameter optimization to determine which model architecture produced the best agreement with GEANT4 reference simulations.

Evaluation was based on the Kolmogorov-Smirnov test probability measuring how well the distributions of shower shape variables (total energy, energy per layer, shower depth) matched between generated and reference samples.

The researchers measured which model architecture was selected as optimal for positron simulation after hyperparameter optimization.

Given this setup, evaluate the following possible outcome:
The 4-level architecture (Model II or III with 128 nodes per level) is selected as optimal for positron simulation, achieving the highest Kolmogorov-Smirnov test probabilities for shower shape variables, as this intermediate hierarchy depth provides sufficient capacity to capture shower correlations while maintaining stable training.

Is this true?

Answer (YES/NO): YES